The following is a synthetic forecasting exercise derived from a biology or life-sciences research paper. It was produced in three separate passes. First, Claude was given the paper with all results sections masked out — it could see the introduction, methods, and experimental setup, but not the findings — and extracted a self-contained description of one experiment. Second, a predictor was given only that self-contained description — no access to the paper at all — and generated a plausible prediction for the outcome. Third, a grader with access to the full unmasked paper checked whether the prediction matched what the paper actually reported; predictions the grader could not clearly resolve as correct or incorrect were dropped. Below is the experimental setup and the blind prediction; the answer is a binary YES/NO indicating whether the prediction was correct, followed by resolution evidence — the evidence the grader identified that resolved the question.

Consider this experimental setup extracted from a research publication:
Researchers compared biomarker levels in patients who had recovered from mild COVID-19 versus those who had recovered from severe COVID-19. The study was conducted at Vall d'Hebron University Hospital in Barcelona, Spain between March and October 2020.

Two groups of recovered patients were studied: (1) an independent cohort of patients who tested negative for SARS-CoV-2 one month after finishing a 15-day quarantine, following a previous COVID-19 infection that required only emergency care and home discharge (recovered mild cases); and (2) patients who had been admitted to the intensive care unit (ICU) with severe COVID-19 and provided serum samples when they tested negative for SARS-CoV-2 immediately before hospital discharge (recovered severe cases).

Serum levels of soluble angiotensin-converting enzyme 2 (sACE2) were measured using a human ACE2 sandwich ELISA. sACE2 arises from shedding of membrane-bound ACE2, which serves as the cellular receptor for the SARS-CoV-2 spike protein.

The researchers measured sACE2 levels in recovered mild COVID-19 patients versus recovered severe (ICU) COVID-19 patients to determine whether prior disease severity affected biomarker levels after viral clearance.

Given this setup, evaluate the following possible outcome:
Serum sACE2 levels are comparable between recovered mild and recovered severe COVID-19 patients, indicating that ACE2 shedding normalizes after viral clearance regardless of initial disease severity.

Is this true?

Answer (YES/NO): NO